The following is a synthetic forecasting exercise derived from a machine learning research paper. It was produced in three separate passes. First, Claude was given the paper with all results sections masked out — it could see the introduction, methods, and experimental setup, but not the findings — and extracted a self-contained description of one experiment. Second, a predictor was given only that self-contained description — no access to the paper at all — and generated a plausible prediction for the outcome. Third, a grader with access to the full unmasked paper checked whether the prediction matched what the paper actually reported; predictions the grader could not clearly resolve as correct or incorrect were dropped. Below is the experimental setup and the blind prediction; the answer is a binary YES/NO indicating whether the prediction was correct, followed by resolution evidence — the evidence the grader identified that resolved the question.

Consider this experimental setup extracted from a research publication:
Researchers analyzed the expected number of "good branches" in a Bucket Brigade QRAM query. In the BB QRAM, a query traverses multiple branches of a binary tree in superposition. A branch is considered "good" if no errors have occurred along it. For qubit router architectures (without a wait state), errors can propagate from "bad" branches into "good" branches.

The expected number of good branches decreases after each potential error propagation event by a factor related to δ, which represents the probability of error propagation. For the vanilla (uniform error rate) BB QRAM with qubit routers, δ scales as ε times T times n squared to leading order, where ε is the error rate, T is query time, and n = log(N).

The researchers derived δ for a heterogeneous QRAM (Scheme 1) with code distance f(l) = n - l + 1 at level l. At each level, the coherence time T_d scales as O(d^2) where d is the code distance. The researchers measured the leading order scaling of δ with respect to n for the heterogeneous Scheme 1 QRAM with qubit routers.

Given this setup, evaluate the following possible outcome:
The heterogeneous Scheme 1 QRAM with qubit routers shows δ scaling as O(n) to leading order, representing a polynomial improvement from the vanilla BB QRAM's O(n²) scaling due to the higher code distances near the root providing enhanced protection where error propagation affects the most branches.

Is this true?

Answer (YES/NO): YES